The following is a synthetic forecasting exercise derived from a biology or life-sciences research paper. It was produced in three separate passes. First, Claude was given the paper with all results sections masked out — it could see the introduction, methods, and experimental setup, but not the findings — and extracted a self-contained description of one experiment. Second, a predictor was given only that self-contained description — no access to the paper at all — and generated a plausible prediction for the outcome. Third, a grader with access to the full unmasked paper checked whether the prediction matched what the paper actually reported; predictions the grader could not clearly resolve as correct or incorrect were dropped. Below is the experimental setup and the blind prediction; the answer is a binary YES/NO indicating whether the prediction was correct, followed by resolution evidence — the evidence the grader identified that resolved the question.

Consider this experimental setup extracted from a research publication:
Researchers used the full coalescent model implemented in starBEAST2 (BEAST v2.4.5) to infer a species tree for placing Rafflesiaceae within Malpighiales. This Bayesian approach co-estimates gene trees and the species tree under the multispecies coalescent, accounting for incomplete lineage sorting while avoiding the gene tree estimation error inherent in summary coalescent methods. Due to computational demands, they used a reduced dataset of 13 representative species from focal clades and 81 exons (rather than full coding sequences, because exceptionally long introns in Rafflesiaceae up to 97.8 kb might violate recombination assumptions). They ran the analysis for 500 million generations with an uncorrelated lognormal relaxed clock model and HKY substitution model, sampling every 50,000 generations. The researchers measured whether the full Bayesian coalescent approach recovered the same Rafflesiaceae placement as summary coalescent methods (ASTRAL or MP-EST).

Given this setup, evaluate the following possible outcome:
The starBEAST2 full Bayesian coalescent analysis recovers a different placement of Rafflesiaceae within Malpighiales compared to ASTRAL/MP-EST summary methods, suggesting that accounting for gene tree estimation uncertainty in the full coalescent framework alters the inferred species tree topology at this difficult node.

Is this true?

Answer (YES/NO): YES